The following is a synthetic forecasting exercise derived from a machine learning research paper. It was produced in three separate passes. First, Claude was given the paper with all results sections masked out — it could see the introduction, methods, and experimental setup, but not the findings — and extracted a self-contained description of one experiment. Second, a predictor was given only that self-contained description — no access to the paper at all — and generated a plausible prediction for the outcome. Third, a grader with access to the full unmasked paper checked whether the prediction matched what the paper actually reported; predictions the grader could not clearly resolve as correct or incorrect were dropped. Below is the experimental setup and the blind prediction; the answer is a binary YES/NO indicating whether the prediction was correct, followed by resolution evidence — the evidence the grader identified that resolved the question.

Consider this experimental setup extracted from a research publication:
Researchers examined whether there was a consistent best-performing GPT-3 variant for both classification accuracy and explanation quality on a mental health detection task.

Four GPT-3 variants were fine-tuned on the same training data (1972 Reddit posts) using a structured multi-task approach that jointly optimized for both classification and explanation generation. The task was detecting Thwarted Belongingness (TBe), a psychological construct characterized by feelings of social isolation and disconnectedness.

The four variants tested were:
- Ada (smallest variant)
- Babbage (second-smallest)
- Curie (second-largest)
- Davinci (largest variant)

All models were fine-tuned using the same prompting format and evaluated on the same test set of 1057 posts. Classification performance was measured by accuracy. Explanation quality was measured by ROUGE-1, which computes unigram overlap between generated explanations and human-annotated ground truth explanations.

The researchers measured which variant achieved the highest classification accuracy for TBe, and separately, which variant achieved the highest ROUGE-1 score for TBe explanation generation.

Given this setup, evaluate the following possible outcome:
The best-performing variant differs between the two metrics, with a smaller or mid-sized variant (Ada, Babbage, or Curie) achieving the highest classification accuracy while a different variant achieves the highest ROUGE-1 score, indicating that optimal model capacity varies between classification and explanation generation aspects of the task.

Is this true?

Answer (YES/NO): YES